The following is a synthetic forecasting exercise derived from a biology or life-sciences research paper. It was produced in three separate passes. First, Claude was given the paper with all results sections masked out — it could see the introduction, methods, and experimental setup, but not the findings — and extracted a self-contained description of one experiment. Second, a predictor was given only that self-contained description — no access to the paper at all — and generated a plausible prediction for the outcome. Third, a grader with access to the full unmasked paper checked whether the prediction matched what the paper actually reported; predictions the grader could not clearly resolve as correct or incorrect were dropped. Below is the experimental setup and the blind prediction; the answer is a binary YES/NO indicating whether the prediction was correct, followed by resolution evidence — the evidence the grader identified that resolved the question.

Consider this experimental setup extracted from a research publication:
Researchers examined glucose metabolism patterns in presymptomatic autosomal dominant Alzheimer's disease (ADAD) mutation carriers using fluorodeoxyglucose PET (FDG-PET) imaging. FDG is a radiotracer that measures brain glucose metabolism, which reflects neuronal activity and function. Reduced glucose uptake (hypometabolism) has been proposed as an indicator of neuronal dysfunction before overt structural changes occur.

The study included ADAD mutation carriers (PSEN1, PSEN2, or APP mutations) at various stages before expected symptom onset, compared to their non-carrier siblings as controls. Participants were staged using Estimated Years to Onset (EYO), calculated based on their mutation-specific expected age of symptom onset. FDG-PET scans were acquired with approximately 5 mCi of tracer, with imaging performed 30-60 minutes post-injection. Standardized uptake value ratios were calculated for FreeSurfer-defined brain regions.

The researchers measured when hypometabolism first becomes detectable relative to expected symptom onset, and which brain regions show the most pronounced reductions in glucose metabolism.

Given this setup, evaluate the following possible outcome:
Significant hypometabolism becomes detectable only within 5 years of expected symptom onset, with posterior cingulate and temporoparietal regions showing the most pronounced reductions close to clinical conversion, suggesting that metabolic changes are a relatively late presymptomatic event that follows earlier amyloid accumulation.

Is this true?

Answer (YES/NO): NO